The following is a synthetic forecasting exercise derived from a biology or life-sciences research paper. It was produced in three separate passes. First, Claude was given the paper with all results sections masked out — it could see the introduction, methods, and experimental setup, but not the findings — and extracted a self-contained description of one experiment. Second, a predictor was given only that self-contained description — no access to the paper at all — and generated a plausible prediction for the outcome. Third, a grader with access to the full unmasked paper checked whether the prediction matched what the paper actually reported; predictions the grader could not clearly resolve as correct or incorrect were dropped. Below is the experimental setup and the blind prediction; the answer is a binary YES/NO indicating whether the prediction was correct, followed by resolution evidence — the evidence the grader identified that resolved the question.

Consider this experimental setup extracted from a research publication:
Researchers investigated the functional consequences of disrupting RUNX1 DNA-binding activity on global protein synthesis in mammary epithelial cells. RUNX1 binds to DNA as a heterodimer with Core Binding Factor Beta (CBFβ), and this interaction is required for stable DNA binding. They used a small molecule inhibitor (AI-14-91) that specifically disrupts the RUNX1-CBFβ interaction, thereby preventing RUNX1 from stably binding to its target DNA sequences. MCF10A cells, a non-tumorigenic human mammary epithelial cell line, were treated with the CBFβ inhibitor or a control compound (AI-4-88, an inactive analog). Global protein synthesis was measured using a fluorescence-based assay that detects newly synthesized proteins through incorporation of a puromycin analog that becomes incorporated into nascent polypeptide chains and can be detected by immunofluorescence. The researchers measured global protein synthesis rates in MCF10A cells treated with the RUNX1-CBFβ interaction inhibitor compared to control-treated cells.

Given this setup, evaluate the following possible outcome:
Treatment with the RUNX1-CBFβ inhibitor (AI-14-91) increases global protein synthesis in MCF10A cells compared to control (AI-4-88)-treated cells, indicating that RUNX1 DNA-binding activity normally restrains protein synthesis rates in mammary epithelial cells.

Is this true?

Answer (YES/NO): NO